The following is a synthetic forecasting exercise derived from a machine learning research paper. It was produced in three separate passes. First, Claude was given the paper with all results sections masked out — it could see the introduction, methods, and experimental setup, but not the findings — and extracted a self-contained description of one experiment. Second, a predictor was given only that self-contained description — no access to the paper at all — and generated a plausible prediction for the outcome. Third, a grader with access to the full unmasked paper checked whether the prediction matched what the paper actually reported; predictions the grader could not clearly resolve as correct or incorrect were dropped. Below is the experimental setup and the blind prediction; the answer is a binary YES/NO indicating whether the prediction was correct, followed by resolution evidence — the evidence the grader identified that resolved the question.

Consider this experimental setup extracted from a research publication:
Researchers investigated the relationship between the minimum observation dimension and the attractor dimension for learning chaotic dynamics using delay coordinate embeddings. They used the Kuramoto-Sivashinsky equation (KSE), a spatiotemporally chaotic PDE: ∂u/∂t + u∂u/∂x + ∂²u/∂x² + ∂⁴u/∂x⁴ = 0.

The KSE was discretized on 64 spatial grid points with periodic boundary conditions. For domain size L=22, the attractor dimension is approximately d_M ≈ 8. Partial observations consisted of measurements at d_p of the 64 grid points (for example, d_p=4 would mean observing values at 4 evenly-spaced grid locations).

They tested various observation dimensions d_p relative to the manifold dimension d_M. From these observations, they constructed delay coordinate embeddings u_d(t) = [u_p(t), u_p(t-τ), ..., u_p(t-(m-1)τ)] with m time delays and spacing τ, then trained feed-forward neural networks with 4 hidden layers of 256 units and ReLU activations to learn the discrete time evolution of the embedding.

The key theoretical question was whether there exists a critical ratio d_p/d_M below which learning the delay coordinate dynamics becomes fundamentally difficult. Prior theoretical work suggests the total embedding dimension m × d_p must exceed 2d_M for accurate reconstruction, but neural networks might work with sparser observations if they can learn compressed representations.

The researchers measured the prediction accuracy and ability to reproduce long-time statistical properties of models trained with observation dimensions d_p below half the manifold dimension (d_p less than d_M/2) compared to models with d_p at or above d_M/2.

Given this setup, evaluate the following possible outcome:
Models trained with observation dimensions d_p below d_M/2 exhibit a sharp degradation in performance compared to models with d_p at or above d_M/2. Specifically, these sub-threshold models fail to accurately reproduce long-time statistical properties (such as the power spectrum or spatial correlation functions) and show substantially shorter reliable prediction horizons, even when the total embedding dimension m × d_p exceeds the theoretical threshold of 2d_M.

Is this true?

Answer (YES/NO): YES